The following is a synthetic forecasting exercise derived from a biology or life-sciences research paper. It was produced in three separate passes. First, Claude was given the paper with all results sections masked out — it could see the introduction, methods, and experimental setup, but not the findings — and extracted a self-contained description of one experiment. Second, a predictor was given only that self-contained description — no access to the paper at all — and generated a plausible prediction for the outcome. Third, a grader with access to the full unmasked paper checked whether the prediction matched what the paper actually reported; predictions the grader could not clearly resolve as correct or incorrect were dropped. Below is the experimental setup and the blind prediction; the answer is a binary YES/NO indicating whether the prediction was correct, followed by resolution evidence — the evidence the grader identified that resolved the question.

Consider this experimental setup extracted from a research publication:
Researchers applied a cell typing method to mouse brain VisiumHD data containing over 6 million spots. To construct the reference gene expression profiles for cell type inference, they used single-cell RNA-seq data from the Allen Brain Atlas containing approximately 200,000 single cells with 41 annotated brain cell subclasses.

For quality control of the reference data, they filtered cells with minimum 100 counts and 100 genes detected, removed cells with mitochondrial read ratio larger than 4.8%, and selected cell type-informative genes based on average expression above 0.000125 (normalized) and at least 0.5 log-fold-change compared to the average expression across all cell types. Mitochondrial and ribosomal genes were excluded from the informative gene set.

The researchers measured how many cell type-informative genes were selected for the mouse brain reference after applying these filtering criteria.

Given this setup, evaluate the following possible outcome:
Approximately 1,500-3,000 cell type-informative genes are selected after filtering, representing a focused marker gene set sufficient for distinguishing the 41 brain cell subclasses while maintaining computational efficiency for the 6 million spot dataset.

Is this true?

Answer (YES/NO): NO